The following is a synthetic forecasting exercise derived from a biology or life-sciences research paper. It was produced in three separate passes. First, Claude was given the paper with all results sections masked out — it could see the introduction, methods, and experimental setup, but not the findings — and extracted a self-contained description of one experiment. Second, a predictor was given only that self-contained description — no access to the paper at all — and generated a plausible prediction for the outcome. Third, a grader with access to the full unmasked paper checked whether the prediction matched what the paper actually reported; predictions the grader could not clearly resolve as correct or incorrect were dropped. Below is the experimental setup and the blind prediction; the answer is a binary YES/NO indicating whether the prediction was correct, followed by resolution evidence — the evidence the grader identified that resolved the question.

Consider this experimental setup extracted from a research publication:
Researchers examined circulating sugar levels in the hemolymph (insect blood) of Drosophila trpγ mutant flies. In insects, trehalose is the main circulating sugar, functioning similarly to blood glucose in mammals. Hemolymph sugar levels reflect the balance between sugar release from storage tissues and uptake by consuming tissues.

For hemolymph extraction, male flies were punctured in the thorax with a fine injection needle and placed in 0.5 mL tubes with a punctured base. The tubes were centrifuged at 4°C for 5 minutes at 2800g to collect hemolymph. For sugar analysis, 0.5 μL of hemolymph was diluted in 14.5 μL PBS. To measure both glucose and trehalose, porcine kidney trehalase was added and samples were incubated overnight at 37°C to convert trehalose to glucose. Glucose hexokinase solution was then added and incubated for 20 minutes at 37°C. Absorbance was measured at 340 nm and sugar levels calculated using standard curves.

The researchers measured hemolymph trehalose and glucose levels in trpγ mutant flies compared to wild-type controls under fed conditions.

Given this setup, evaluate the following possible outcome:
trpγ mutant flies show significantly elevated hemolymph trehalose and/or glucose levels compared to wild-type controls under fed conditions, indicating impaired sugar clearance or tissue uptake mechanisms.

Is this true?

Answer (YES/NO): NO